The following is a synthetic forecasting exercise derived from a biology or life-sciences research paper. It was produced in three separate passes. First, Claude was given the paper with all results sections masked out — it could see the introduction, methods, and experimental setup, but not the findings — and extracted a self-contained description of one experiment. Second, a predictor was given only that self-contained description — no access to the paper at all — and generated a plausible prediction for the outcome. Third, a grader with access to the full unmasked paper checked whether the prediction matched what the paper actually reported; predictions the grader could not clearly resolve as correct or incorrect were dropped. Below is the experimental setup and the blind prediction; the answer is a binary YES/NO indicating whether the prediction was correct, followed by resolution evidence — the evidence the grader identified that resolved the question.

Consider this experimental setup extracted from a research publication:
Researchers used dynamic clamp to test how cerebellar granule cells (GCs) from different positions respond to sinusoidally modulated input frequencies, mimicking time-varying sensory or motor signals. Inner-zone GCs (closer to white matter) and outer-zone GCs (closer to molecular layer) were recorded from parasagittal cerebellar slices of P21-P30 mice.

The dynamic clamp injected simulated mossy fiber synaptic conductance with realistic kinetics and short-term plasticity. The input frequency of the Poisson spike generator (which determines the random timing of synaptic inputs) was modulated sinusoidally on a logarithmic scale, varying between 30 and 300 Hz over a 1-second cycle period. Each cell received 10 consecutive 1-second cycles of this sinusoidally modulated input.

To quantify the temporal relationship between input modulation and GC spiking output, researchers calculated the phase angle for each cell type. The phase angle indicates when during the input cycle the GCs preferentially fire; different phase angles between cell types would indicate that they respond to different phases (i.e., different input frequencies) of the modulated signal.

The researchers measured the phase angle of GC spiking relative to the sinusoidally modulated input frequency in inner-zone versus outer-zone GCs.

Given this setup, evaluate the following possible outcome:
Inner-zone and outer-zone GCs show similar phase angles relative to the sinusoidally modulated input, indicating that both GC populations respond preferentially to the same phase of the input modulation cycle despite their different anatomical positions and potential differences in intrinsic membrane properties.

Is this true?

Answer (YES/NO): NO